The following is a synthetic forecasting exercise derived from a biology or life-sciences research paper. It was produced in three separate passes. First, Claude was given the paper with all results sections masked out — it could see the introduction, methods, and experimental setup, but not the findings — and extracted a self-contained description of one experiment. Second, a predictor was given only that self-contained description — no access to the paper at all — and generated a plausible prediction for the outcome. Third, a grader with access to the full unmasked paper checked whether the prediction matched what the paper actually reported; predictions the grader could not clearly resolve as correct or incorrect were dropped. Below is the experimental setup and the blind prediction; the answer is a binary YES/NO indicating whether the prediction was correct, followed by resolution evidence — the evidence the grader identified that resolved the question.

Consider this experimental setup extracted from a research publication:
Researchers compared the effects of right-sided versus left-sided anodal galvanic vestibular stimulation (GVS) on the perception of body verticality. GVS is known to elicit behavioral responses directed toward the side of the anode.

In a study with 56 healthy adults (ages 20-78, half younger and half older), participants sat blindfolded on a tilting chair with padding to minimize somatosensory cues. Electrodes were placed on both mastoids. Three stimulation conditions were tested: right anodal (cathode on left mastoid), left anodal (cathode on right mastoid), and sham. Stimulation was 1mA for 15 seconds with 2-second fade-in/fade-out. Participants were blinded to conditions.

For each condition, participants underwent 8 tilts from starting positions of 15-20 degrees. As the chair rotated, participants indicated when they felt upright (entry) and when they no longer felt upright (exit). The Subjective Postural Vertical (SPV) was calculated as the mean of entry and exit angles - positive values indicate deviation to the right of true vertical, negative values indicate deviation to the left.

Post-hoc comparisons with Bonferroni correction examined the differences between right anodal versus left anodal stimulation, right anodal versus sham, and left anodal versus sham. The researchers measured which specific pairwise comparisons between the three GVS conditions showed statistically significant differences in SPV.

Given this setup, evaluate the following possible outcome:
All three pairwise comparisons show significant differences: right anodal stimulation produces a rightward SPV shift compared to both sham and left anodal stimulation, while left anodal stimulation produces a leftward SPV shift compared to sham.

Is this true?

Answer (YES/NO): NO